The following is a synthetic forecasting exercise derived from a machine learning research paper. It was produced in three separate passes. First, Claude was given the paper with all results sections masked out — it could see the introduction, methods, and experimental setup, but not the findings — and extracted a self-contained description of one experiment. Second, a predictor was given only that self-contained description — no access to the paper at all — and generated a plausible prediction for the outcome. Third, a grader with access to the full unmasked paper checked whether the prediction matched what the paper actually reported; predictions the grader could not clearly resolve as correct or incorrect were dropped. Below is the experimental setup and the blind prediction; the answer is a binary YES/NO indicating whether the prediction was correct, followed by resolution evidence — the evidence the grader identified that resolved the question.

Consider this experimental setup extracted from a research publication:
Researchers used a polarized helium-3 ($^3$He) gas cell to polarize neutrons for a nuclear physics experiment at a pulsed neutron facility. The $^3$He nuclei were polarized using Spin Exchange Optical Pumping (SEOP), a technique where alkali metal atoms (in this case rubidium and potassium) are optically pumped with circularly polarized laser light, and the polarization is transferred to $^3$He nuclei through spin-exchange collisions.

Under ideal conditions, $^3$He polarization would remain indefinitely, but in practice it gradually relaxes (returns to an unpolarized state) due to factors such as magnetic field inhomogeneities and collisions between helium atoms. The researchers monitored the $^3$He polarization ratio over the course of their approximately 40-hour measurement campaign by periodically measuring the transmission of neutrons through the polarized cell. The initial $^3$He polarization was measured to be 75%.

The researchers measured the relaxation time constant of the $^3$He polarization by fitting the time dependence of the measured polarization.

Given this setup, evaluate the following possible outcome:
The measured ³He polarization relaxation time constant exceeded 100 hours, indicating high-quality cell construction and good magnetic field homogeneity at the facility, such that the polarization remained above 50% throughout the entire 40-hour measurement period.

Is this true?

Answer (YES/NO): NO